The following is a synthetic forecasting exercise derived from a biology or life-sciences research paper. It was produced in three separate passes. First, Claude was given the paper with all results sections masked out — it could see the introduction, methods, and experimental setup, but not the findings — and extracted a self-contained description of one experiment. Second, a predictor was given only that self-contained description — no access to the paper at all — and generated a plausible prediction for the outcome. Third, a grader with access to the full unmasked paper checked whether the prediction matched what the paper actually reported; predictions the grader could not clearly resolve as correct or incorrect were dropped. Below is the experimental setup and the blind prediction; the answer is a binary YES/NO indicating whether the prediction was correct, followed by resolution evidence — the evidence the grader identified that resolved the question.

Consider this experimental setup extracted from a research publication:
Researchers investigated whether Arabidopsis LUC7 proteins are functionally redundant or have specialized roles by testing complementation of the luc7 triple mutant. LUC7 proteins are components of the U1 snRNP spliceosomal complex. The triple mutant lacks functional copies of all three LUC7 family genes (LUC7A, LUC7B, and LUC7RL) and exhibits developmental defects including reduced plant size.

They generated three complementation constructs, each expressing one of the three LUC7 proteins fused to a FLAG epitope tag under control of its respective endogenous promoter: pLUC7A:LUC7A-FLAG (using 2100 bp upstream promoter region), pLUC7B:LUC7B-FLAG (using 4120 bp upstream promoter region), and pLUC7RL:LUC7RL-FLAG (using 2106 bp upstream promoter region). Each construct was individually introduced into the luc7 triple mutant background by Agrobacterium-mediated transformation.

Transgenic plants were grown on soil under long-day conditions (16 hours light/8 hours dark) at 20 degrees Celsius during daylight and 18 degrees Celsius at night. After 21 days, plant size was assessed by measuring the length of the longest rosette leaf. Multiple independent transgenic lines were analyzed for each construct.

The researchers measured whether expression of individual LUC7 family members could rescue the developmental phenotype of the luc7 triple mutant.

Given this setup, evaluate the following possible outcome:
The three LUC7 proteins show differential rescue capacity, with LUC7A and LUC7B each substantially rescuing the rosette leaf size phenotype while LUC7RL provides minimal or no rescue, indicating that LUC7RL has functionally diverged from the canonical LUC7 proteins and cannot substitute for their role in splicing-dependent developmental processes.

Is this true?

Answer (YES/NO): NO